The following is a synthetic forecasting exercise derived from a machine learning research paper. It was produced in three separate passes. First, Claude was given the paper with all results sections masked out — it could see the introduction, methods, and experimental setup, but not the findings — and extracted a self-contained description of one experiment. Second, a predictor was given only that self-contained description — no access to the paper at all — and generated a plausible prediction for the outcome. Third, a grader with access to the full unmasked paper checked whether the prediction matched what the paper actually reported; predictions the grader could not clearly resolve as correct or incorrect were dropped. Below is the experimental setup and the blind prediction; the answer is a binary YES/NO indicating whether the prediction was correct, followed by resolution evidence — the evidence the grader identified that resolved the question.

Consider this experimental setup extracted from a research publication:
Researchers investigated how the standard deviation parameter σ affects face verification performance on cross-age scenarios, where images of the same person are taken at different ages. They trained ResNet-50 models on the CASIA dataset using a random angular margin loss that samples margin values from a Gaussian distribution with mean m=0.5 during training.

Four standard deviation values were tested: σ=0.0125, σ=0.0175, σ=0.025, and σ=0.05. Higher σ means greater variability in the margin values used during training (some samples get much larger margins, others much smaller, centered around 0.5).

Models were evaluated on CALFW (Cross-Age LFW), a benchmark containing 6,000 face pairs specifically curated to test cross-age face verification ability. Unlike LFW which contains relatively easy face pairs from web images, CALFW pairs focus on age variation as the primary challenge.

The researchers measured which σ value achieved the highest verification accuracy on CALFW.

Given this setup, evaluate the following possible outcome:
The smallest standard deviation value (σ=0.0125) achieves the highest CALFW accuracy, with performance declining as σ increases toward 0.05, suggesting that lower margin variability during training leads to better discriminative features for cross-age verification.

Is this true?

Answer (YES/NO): NO